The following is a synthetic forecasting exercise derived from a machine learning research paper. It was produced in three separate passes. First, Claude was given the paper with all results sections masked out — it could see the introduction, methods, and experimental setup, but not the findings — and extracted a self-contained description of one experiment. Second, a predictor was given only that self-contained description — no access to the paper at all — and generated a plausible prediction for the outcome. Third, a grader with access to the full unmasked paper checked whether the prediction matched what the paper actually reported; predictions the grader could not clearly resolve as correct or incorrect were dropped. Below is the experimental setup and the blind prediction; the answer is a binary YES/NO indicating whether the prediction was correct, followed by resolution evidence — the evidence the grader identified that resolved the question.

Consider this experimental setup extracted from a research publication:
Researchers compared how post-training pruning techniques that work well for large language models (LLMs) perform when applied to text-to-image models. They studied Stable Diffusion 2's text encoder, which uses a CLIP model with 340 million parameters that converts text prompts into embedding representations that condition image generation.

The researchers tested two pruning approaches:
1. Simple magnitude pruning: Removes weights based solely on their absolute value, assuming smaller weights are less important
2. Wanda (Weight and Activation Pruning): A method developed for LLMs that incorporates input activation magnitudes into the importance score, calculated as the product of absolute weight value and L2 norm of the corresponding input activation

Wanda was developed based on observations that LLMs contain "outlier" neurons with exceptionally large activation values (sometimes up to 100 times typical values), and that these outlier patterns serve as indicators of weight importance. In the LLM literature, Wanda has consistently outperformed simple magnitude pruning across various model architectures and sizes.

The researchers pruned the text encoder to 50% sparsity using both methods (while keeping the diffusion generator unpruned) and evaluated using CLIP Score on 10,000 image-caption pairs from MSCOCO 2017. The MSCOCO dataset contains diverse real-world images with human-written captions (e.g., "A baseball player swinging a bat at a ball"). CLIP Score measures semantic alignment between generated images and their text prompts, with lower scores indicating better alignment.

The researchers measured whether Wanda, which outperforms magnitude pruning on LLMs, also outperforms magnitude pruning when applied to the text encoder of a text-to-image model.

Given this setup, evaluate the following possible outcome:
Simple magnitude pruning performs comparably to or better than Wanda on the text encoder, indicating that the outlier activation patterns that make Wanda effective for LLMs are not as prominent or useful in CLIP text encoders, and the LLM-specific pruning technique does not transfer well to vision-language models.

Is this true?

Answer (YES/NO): YES